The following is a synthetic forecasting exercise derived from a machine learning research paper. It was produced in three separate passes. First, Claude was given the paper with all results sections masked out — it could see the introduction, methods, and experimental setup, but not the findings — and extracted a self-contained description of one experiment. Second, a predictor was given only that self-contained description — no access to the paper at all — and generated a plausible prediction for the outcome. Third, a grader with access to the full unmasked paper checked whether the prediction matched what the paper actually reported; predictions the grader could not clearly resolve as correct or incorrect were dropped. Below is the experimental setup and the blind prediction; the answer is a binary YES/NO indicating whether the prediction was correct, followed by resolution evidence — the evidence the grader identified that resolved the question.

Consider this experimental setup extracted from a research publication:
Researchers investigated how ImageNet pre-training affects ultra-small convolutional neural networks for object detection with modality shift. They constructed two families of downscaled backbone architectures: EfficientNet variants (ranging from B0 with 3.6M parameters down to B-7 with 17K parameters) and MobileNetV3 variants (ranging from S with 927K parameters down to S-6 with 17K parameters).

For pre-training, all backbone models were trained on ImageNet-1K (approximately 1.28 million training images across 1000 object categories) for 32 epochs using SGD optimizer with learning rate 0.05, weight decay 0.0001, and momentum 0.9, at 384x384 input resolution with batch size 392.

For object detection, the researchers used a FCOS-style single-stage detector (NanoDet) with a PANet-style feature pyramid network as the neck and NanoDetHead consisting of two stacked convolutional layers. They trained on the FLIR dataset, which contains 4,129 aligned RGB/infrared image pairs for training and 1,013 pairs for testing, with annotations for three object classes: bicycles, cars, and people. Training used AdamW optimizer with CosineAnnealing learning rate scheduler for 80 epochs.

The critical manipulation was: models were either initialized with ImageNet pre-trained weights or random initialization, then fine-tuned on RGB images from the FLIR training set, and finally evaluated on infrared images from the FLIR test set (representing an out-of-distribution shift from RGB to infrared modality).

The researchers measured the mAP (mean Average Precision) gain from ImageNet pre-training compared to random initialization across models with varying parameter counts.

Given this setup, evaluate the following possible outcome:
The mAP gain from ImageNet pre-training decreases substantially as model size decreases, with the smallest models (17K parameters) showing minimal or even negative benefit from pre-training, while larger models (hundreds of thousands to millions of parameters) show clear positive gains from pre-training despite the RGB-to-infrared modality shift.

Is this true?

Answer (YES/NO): YES